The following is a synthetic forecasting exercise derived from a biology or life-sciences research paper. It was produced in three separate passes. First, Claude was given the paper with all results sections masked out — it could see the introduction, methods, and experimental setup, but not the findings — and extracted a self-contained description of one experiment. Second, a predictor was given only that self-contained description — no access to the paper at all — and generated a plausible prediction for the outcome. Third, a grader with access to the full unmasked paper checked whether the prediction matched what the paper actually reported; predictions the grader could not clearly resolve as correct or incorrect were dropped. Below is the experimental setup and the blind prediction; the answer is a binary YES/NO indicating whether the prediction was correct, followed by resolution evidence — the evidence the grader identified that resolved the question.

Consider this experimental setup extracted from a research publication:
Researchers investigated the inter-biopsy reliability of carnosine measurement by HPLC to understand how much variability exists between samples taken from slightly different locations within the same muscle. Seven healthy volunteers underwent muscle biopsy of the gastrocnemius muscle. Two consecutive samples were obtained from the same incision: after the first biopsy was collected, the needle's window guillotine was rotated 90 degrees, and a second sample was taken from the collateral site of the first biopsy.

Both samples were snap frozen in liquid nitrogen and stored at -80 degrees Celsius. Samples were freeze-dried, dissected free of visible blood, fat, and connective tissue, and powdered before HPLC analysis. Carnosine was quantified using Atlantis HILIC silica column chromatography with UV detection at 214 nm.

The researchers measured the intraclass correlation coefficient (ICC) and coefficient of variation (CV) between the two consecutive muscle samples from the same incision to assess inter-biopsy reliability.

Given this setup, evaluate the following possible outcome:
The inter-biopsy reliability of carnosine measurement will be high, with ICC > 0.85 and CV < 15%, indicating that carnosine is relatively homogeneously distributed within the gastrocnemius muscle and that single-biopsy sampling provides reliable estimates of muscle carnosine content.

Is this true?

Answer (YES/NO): YES